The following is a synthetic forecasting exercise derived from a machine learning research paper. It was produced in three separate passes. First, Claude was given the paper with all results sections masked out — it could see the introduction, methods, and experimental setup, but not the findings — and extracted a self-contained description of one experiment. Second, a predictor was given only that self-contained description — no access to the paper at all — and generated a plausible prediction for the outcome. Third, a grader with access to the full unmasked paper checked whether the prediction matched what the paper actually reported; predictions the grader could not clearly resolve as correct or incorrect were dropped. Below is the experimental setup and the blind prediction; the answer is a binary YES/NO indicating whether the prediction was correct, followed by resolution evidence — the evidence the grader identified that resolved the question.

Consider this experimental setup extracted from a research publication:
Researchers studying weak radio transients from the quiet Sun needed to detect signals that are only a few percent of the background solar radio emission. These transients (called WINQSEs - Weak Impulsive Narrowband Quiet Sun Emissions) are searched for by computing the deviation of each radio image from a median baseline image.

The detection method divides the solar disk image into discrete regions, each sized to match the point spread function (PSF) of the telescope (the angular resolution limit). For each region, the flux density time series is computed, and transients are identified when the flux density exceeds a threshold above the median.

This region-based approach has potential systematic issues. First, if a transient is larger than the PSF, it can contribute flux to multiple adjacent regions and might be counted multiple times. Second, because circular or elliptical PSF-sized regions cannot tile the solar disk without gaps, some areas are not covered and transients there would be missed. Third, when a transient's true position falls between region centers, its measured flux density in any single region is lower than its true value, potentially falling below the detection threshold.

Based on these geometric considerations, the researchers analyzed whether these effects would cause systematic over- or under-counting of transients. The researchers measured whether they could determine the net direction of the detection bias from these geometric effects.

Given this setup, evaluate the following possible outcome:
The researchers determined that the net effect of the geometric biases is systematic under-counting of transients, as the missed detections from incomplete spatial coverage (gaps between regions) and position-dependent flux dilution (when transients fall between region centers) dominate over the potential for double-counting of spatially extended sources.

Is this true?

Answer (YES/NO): NO